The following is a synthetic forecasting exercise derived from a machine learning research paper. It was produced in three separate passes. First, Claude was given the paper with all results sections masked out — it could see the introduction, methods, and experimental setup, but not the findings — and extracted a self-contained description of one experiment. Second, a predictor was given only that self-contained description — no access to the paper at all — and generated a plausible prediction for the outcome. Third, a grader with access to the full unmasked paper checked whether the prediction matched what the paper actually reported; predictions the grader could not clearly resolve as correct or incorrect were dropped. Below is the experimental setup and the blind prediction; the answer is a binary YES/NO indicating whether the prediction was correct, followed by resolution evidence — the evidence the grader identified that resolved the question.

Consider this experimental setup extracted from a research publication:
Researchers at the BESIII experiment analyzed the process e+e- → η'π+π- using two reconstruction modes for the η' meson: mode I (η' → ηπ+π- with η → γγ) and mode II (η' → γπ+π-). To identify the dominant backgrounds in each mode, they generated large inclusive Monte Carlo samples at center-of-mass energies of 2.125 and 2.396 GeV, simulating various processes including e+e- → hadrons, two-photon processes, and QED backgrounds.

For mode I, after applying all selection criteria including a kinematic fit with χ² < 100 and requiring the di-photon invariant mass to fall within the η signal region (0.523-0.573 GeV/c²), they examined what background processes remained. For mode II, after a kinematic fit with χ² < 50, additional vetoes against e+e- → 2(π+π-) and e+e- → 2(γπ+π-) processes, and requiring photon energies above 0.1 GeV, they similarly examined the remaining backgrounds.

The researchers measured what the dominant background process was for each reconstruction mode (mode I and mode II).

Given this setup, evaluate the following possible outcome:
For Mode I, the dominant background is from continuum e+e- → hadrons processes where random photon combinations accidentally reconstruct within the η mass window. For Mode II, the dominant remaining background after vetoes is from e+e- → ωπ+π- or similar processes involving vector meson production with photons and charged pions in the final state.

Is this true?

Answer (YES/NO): NO